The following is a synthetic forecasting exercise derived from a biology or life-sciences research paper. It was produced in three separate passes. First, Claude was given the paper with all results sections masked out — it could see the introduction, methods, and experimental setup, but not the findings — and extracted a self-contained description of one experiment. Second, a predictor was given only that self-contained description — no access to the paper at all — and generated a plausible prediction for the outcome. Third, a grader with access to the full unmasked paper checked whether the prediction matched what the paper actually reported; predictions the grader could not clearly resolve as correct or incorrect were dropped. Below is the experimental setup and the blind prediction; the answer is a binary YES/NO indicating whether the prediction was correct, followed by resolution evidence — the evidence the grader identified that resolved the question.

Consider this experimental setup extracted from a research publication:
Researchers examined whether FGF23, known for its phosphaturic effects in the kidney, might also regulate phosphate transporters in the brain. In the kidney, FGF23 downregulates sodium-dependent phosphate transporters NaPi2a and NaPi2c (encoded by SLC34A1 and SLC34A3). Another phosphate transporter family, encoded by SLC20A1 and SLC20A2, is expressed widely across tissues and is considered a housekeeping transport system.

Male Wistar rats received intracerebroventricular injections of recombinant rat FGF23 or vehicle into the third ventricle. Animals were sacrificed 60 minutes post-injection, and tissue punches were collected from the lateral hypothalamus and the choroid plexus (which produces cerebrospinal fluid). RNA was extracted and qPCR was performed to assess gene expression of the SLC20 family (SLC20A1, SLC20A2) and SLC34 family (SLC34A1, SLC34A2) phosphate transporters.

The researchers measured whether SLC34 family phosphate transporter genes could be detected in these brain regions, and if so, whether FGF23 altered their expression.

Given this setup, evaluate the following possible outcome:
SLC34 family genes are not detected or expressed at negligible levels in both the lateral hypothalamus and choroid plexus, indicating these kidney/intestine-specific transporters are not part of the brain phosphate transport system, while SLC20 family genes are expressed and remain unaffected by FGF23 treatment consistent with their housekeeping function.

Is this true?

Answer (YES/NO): NO